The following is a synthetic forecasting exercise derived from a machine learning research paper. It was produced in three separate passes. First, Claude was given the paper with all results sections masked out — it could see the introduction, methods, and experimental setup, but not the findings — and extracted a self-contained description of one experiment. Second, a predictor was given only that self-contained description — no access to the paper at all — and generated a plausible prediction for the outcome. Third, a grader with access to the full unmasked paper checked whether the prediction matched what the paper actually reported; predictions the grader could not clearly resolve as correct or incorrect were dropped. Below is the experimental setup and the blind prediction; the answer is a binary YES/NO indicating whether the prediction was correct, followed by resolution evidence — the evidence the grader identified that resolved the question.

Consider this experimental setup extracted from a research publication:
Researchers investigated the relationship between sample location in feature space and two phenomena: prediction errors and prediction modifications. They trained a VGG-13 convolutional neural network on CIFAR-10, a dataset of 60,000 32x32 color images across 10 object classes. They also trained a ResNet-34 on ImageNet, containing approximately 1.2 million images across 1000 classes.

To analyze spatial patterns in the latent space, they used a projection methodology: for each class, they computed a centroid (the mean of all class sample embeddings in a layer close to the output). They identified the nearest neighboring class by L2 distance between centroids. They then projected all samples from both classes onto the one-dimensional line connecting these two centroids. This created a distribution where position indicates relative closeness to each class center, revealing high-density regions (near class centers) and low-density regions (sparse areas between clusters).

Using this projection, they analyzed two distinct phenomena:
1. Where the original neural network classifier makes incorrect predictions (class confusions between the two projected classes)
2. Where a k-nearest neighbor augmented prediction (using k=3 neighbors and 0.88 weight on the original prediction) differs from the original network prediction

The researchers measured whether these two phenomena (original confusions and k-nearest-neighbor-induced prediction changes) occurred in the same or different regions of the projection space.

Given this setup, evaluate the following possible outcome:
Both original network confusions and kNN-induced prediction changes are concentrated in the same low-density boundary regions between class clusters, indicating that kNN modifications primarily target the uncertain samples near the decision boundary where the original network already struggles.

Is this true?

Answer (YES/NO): YES